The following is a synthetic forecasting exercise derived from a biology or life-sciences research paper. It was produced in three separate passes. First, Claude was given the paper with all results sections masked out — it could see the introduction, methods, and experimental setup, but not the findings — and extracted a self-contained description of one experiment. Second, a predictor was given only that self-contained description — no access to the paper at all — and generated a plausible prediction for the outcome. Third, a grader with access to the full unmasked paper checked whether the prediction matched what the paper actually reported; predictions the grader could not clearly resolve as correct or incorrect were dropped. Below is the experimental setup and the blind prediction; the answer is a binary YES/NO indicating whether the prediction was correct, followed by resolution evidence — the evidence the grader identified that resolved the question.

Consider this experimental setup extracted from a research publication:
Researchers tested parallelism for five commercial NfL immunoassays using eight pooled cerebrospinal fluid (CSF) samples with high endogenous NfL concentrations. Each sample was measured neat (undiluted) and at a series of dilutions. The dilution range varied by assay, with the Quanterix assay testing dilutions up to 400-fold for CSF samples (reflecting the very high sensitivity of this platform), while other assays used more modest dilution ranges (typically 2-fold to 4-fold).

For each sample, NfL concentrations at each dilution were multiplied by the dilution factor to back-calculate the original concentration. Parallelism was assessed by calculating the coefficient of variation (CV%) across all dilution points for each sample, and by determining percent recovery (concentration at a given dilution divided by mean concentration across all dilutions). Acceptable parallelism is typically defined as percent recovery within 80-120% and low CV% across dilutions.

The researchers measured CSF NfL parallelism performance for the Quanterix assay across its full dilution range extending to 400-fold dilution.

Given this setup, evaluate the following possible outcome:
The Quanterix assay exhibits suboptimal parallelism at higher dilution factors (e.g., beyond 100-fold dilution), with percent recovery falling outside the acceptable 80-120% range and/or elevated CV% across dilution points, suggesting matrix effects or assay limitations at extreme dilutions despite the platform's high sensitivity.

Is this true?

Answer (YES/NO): NO